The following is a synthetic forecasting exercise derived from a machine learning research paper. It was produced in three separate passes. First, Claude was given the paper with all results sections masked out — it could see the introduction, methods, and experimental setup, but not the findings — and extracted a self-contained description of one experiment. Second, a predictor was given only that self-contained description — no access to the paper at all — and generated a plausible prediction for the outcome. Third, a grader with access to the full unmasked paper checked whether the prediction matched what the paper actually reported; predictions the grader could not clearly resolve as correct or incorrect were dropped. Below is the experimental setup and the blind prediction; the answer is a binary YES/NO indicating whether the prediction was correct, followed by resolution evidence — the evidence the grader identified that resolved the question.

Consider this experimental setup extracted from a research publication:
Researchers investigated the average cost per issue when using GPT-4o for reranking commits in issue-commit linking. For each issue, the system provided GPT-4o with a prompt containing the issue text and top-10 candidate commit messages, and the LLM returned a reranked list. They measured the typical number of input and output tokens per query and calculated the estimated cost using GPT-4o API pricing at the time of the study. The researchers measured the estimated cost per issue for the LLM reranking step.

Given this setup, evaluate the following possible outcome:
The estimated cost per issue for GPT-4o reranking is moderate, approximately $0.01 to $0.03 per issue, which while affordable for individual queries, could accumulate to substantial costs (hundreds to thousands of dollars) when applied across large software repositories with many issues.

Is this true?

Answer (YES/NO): NO